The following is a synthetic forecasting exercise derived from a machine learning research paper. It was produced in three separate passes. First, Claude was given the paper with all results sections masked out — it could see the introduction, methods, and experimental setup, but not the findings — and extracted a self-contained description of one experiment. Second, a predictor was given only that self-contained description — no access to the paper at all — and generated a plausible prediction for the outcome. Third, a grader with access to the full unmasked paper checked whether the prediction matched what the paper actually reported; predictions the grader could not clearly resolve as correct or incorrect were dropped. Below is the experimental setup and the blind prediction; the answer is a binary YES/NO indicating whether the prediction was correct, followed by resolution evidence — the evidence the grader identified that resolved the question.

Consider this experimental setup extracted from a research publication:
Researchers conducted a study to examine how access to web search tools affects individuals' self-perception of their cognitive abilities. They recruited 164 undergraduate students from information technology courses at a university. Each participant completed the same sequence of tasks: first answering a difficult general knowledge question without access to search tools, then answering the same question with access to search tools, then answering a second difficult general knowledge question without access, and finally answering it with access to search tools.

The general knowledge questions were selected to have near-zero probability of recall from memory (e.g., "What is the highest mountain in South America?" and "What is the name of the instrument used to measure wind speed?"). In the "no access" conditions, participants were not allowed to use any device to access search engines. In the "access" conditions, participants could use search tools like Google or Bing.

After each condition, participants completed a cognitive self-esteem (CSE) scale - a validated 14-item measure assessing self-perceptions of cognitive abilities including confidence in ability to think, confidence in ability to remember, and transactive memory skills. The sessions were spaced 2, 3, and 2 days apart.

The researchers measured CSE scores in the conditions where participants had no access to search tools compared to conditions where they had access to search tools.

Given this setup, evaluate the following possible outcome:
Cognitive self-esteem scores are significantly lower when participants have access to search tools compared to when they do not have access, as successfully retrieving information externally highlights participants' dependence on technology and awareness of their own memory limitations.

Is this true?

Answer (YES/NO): NO